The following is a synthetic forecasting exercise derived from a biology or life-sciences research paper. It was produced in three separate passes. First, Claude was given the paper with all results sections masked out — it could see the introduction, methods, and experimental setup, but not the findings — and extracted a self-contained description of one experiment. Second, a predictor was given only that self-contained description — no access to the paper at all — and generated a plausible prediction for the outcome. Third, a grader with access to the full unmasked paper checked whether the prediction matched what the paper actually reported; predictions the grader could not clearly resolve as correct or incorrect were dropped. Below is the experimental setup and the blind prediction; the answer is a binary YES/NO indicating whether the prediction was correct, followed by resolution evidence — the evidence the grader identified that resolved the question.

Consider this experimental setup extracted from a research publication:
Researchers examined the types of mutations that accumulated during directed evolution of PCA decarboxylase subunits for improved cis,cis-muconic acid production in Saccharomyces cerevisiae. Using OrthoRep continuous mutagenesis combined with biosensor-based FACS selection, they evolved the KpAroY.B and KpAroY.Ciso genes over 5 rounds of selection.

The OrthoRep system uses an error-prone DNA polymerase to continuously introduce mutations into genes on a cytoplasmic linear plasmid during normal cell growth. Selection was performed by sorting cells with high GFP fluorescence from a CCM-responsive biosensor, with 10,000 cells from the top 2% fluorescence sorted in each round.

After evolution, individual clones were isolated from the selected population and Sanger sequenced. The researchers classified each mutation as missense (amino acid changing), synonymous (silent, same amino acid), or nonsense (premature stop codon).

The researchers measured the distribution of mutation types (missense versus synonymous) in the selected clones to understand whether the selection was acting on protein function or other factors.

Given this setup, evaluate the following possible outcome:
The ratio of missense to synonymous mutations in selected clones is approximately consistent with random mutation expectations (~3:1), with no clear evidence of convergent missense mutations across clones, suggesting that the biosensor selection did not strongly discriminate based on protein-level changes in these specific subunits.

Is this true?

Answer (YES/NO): NO